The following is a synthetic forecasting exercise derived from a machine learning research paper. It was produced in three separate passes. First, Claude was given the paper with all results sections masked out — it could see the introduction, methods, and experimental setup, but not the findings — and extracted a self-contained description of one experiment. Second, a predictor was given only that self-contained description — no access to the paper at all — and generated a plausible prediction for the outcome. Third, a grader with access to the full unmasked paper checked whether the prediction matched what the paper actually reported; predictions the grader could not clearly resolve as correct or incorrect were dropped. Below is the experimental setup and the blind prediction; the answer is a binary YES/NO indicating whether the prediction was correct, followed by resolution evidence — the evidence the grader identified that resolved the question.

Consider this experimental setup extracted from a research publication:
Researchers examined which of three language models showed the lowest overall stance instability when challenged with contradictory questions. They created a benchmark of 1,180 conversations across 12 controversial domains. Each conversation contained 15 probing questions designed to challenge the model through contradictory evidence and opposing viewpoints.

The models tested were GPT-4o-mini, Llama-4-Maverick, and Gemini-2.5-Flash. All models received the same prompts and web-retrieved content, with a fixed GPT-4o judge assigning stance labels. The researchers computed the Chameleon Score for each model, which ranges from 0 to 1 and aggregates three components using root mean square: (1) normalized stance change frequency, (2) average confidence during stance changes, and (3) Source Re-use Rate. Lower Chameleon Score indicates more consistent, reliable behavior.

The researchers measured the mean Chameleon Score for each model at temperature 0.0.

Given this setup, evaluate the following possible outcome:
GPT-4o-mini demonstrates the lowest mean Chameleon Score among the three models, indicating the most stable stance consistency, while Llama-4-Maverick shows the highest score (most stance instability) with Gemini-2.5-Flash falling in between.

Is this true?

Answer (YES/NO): NO